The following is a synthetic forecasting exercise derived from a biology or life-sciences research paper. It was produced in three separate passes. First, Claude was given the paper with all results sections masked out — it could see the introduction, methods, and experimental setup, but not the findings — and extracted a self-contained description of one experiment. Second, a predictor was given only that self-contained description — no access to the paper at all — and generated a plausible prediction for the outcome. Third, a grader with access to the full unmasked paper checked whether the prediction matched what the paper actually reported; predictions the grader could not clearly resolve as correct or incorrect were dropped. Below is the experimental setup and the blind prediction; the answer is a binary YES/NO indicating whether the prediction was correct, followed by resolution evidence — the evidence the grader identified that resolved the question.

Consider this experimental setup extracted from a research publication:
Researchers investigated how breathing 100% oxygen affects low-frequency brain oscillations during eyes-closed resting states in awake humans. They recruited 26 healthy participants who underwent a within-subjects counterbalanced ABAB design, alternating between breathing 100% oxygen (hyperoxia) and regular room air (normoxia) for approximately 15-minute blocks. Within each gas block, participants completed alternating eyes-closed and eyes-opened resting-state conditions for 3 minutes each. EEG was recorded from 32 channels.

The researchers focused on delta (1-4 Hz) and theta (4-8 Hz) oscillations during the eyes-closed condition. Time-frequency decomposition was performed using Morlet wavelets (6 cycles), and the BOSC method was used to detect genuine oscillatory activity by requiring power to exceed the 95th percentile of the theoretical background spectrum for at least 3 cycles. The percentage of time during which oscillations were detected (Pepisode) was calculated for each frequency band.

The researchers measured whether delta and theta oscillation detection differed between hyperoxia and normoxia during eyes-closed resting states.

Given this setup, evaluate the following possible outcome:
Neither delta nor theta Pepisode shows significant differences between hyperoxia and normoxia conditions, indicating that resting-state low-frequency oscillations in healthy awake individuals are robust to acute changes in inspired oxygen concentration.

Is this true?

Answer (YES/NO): NO